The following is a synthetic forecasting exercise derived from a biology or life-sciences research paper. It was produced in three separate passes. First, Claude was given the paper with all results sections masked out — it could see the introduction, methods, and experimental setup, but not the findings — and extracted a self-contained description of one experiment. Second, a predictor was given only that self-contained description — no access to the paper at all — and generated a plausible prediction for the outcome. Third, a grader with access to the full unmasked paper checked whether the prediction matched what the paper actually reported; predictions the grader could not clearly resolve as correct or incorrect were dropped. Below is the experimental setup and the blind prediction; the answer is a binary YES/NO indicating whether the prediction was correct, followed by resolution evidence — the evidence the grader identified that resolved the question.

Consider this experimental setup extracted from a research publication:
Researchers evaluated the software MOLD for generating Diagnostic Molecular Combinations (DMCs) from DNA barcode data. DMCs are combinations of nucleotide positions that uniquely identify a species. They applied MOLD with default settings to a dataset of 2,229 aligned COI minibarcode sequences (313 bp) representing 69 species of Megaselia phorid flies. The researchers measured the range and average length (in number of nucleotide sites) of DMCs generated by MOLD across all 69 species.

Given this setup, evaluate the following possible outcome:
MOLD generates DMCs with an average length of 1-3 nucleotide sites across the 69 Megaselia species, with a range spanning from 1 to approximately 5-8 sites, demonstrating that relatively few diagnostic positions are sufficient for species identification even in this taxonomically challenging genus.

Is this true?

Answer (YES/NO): NO